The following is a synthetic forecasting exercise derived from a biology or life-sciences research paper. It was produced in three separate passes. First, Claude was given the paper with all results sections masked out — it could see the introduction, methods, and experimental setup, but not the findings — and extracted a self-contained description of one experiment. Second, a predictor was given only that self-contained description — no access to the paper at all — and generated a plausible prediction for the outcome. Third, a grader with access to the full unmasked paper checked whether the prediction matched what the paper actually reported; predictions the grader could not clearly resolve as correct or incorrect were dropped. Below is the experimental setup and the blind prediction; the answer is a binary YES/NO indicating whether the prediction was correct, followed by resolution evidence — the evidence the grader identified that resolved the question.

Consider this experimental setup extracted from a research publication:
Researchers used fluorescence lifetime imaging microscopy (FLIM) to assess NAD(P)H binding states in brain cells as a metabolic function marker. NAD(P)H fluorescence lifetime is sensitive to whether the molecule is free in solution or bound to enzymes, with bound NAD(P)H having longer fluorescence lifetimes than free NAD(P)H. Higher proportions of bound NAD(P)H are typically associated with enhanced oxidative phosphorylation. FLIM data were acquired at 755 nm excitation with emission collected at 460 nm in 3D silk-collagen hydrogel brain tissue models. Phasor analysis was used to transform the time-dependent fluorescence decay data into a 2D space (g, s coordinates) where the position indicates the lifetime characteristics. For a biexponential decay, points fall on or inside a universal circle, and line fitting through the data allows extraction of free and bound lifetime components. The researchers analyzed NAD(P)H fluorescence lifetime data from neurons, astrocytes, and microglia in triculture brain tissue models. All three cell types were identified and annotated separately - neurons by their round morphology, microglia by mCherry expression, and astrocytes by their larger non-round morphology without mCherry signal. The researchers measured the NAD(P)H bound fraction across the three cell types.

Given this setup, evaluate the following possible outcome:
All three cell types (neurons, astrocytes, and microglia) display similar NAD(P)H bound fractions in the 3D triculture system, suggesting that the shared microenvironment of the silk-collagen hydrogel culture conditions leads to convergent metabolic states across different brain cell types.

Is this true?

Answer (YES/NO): NO